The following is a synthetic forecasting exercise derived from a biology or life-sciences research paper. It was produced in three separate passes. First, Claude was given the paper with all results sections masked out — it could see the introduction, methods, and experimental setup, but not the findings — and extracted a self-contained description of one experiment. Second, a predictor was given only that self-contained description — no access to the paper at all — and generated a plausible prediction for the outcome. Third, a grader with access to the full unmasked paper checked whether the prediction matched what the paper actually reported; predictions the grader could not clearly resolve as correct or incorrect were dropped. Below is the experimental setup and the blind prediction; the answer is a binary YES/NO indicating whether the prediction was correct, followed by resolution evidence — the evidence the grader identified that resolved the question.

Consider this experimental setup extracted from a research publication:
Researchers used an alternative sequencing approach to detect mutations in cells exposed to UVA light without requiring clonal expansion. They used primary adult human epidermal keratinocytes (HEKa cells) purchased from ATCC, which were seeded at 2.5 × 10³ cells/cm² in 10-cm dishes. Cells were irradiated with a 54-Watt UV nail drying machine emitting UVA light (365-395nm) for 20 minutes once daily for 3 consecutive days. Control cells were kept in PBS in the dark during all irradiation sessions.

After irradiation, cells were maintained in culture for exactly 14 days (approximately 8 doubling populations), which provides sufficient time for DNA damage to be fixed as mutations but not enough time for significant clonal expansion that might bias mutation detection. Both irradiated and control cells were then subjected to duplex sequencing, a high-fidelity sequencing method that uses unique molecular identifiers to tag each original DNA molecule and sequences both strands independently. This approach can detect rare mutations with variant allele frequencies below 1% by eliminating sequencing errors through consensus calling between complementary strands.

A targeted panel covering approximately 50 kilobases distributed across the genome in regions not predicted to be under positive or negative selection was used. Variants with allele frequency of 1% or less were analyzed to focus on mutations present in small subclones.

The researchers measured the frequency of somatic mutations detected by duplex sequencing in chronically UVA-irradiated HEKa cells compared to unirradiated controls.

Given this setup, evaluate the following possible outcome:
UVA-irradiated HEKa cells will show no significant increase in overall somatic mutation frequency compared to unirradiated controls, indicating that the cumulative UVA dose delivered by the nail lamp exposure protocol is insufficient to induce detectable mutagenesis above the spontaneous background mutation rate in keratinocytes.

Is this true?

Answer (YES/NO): NO